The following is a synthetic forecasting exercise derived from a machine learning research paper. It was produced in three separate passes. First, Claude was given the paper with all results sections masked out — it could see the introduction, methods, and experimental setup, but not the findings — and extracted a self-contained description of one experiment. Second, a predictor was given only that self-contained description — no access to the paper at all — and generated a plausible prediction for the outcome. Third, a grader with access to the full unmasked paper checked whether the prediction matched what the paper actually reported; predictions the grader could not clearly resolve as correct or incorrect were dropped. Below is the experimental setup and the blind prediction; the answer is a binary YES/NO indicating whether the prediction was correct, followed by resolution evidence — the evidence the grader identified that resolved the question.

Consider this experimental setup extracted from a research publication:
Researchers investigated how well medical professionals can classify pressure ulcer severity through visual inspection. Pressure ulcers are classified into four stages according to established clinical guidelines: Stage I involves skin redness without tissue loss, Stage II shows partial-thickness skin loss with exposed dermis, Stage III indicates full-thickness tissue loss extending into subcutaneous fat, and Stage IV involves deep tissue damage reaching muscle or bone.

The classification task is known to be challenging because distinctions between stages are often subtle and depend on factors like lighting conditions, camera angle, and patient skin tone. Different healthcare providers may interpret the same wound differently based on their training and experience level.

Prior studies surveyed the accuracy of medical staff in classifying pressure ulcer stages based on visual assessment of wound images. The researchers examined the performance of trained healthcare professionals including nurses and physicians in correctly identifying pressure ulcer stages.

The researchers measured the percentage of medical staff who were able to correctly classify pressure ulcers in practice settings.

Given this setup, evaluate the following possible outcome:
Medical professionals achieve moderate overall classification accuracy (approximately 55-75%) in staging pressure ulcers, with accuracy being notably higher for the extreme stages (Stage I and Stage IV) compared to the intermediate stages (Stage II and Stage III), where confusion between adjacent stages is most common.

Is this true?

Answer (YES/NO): NO